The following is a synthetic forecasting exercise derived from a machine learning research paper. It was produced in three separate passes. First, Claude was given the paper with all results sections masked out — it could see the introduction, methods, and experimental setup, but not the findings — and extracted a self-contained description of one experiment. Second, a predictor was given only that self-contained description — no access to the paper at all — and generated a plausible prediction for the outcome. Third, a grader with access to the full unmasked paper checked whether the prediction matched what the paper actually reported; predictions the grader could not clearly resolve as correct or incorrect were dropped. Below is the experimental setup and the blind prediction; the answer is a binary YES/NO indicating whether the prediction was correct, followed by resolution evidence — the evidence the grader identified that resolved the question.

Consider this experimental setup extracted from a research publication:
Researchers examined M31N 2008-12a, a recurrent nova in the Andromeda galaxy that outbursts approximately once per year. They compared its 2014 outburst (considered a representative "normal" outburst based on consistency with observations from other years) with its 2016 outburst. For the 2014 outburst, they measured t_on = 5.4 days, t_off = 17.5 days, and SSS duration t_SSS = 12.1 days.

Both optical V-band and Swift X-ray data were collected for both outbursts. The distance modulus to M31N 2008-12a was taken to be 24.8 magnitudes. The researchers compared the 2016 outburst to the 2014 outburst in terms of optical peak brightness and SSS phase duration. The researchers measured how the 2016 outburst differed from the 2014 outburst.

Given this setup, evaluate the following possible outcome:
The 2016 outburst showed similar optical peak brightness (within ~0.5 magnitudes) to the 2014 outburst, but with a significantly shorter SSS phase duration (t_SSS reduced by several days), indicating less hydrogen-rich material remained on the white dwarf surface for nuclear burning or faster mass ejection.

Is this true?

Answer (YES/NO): NO